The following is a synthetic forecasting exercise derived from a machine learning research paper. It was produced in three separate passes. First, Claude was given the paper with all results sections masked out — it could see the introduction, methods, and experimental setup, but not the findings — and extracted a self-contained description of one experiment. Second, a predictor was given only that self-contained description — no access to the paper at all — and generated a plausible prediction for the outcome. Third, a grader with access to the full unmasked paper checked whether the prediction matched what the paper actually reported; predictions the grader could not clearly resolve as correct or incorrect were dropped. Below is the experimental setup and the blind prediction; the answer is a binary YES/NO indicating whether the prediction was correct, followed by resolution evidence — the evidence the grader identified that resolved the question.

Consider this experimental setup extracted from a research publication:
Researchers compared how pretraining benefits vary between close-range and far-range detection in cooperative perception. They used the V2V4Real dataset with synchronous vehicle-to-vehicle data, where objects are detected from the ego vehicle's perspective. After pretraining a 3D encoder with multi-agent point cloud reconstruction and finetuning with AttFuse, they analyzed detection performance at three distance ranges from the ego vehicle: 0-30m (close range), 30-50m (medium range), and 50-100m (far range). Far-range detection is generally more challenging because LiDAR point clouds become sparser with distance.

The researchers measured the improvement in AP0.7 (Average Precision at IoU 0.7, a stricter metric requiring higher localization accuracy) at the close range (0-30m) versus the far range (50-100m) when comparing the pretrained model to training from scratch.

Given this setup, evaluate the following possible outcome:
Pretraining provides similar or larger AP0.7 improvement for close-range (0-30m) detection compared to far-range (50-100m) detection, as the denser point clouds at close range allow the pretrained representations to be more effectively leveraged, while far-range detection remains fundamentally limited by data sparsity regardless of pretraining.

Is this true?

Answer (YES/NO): NO